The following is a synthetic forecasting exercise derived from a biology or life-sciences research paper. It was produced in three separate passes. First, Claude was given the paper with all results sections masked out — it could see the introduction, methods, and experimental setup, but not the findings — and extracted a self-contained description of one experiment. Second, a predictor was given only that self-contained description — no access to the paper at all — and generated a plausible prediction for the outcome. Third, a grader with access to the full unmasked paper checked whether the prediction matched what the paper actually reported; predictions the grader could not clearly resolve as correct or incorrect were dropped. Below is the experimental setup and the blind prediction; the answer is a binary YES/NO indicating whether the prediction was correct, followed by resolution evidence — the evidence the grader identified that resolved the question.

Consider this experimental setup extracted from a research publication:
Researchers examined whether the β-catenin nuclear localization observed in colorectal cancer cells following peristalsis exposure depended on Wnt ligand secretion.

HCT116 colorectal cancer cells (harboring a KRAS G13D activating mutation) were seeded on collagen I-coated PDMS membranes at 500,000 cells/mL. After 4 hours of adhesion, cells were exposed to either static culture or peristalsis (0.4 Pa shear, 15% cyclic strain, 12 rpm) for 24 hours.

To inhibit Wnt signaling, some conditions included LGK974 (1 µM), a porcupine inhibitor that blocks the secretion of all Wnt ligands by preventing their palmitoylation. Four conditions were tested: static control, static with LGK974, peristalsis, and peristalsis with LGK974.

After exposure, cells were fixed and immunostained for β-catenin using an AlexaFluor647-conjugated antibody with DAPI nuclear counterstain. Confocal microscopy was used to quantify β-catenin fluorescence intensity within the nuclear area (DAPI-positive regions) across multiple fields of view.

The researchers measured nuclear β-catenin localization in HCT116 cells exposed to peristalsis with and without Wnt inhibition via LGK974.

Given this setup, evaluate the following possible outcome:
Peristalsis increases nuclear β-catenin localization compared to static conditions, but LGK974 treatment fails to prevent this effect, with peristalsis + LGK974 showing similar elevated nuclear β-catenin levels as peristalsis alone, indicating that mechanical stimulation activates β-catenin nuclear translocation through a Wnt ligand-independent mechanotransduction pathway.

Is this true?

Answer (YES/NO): YES